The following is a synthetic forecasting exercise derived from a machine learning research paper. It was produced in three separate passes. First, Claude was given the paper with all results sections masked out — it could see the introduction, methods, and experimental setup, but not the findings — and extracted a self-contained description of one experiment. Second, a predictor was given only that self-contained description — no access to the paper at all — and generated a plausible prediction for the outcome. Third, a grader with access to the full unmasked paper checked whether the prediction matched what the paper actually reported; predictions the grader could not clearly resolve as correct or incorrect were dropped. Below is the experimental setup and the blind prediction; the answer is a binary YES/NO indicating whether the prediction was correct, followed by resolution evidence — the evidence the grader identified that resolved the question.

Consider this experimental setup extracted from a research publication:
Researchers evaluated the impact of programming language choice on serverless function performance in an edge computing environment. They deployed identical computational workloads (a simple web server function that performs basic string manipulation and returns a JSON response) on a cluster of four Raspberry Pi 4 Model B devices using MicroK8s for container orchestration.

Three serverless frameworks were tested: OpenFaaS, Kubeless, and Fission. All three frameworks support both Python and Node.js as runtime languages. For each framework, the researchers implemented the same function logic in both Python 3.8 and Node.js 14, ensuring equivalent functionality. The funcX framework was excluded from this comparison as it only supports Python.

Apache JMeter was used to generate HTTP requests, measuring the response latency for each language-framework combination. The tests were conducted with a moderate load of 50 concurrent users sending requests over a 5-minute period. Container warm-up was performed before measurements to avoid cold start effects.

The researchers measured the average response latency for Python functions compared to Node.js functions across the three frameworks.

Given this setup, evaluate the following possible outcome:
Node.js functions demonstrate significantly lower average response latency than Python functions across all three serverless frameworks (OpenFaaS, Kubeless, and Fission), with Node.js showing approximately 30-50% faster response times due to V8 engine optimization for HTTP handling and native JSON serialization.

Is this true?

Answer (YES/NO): NO